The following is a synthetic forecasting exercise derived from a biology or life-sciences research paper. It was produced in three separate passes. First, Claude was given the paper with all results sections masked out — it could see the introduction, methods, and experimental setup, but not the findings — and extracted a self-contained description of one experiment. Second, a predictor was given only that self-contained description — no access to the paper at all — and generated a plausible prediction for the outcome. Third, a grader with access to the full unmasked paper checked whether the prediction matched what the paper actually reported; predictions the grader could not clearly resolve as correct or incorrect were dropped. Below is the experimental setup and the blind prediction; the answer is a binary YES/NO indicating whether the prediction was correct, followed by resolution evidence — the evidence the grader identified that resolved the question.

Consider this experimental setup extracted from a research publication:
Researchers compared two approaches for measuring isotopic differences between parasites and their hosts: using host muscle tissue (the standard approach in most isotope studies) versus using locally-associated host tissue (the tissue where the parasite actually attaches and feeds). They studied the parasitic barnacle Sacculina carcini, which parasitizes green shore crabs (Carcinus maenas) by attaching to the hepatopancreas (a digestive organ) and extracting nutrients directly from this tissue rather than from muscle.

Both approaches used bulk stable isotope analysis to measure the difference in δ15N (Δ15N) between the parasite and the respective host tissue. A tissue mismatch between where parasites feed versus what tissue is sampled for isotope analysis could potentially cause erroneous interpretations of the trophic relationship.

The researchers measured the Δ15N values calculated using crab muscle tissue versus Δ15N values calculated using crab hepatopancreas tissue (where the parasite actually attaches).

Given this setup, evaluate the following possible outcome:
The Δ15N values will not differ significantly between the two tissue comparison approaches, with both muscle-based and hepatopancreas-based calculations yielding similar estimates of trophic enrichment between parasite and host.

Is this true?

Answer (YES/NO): NO